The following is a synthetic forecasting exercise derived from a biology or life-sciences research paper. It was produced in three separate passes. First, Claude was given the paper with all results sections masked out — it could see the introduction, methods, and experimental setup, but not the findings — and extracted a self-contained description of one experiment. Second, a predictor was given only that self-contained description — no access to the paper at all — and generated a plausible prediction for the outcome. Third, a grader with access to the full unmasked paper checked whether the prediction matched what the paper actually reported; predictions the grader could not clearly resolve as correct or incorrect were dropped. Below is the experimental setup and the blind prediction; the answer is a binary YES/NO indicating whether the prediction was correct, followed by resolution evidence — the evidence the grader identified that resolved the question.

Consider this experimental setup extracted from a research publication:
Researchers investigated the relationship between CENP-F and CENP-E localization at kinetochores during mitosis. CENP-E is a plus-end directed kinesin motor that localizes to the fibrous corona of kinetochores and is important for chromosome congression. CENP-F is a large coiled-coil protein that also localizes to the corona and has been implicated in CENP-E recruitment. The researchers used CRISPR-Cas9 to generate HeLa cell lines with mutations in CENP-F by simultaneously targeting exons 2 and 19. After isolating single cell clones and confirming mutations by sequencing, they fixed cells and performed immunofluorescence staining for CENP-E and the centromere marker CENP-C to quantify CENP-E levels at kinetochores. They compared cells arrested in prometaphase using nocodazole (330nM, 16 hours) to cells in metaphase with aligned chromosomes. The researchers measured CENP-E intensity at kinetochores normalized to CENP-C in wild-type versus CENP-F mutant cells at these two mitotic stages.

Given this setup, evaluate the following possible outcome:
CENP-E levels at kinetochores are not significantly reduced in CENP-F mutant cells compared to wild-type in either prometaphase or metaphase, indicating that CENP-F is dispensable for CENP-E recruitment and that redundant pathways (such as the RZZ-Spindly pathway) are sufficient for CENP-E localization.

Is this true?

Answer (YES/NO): NO